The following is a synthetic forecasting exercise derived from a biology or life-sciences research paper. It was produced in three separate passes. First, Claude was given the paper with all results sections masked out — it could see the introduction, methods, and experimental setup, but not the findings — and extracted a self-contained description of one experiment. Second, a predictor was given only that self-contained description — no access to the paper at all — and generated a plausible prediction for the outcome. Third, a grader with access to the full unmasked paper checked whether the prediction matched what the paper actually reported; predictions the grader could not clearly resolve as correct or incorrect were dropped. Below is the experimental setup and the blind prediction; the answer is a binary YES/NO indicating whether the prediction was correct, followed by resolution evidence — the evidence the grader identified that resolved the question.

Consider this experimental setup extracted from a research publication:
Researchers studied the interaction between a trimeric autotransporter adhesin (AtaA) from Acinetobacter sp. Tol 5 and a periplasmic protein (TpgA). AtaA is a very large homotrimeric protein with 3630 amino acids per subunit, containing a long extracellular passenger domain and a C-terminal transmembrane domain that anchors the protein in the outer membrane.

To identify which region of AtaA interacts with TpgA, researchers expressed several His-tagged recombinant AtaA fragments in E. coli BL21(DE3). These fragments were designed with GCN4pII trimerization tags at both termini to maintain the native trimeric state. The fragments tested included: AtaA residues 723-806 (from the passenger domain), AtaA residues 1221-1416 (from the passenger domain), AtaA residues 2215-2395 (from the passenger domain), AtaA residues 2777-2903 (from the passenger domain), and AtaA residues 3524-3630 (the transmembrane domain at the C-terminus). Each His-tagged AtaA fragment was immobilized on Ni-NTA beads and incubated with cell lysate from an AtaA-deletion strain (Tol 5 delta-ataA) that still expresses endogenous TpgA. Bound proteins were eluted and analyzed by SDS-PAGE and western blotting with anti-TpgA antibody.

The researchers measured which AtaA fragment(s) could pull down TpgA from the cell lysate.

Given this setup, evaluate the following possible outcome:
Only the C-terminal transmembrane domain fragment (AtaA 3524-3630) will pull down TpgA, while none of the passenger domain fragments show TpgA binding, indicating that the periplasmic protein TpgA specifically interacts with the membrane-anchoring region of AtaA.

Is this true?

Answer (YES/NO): YES